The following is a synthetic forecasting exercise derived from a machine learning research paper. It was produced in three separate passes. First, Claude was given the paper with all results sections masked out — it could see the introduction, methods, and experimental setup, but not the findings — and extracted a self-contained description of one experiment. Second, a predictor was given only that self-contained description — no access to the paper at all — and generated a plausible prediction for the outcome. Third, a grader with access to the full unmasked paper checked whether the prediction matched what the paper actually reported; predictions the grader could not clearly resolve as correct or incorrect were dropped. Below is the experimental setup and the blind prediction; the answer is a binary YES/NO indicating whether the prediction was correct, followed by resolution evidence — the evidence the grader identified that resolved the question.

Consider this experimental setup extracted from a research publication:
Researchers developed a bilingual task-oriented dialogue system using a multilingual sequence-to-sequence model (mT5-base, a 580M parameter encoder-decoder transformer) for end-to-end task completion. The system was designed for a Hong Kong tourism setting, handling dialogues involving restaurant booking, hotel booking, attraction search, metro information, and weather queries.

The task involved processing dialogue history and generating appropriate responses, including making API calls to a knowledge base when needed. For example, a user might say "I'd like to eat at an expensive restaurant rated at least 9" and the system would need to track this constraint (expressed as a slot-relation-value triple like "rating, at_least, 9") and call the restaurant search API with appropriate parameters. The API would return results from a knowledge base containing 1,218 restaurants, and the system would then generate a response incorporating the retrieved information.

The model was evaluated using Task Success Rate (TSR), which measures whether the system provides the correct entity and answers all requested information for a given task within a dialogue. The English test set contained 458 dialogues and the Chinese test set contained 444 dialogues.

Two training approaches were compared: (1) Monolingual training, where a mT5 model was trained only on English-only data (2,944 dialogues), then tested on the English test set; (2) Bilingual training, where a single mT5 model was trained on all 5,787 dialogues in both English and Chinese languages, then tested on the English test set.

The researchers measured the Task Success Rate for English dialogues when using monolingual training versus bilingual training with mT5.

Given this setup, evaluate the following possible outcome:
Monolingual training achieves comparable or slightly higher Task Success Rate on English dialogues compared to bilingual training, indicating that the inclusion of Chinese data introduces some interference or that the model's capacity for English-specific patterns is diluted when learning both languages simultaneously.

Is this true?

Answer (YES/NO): NO